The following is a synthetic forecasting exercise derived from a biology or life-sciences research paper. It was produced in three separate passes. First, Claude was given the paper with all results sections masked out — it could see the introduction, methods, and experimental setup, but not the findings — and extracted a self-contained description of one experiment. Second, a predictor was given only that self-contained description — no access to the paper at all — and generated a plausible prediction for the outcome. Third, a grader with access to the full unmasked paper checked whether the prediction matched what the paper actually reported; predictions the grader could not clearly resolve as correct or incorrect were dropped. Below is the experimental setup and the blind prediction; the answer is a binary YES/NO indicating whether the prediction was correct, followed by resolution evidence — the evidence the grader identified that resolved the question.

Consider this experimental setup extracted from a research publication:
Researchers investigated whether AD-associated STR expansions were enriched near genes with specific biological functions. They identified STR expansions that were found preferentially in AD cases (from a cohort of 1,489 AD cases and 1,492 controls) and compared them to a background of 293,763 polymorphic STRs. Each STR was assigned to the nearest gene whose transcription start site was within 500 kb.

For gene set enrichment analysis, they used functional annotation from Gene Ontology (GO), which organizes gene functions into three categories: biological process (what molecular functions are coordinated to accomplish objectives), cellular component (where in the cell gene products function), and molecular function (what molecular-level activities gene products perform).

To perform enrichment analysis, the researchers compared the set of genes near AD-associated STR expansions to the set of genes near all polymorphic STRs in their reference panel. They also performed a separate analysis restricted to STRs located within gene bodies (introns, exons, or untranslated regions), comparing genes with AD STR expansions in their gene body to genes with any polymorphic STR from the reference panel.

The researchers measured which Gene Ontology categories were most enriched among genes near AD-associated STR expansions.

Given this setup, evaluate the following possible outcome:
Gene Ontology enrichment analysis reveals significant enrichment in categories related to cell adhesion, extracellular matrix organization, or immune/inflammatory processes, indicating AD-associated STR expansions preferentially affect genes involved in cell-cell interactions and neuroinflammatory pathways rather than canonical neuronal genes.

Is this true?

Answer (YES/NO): NO